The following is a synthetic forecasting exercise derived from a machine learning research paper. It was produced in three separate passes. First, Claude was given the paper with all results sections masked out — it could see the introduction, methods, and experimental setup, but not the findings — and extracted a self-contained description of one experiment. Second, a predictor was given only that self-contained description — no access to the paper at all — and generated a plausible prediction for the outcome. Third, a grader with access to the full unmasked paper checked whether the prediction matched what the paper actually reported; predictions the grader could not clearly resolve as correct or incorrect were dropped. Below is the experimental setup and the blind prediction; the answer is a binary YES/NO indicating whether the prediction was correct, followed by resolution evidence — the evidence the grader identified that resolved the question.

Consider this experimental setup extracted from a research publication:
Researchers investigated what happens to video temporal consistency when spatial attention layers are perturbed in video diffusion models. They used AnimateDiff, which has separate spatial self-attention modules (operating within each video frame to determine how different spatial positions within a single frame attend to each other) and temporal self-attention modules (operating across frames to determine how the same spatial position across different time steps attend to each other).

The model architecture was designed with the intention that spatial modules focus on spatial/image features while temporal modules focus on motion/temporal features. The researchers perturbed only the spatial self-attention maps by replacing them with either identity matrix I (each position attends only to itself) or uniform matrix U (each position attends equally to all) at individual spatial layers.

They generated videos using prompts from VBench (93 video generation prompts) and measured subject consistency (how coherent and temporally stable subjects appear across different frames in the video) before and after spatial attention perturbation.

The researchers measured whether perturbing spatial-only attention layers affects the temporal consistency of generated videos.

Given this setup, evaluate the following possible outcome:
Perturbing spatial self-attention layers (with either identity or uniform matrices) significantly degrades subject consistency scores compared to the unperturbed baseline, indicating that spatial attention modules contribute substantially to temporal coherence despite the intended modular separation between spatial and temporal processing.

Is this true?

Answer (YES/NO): NO